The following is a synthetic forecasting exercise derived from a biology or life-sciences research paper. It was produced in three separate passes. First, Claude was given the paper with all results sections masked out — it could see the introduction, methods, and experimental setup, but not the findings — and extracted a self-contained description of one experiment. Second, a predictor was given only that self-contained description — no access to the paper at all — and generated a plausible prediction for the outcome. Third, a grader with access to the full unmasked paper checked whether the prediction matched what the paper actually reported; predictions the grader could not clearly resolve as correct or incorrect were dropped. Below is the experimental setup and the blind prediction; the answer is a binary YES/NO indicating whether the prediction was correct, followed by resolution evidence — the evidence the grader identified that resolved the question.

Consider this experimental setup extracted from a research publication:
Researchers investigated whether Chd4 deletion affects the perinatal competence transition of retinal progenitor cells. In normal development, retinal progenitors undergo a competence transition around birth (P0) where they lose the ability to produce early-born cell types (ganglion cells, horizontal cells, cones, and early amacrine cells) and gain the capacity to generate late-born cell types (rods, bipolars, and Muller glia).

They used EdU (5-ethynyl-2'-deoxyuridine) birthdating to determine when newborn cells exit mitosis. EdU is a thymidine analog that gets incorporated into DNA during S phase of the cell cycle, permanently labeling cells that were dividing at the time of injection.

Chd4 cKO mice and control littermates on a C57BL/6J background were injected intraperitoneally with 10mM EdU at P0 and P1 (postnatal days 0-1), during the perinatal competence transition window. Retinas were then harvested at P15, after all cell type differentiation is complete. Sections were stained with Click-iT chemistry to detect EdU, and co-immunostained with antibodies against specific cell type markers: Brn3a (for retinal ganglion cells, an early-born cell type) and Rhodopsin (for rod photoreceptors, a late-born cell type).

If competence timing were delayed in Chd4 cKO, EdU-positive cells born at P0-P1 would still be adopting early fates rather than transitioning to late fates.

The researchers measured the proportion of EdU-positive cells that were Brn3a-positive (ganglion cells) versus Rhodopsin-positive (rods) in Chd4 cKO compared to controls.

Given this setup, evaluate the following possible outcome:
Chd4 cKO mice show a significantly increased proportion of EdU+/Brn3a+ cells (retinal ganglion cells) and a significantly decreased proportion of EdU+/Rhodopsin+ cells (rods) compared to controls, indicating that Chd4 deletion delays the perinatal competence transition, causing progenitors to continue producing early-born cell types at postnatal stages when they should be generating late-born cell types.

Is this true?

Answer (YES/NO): NO